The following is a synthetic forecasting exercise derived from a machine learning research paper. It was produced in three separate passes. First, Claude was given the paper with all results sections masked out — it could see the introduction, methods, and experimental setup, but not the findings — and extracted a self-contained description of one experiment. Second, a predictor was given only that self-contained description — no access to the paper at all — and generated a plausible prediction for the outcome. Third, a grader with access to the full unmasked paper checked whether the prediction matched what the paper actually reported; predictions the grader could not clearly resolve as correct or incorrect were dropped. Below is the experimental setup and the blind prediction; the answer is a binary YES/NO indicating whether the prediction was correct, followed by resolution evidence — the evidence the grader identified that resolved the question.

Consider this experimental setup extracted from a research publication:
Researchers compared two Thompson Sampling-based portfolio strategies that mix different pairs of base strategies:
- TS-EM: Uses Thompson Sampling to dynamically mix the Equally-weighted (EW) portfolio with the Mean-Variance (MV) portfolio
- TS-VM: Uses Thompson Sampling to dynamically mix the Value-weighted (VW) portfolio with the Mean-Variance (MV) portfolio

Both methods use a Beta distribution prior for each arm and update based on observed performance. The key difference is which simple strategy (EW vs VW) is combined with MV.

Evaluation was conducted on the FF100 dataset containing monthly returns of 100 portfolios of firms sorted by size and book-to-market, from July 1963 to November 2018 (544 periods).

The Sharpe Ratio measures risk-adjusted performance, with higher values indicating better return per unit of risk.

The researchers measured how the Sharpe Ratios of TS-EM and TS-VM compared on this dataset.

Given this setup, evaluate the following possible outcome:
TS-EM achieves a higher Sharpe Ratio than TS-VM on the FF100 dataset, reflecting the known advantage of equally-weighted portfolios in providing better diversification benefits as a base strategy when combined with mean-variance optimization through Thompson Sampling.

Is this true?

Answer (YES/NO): YES